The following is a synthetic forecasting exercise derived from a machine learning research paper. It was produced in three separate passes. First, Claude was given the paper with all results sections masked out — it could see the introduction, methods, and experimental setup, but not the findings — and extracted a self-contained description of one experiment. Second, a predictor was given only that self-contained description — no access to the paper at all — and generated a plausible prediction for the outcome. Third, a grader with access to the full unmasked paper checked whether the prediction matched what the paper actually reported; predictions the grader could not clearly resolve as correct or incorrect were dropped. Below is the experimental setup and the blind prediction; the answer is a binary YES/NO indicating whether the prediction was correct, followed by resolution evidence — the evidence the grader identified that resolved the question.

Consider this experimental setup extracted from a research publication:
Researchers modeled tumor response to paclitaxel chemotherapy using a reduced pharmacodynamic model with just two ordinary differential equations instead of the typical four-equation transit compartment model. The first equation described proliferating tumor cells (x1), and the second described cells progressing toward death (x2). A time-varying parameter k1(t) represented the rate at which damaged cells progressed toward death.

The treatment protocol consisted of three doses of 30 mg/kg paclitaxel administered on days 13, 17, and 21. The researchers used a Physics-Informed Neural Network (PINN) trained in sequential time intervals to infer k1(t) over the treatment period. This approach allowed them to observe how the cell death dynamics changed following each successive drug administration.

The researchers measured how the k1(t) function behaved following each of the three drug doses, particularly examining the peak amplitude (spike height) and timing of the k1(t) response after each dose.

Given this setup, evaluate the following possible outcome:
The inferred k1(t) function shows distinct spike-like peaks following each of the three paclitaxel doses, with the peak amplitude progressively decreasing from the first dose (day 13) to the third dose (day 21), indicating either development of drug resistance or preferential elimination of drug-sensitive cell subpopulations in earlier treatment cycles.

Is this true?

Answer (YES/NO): YES